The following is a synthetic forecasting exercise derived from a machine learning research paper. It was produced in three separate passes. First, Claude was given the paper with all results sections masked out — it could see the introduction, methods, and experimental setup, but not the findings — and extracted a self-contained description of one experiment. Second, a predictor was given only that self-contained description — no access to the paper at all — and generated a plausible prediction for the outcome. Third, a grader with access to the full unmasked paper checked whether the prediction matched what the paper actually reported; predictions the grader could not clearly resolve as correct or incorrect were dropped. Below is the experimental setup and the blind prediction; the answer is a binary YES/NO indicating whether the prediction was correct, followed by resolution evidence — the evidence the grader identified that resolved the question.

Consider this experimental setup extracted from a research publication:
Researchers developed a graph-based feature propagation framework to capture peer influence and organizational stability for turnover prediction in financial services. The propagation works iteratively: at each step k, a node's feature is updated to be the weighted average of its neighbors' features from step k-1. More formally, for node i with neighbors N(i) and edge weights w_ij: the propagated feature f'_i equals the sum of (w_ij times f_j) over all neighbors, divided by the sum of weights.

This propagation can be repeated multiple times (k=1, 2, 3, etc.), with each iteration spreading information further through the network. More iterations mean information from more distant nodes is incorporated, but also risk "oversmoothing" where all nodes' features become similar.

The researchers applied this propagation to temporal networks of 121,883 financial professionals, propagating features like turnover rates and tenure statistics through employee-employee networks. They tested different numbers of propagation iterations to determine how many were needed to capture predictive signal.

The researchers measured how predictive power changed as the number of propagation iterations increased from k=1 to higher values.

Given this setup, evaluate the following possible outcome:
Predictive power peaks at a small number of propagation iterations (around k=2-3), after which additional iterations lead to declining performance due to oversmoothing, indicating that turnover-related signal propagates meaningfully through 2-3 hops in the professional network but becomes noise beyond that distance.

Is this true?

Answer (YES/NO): NO